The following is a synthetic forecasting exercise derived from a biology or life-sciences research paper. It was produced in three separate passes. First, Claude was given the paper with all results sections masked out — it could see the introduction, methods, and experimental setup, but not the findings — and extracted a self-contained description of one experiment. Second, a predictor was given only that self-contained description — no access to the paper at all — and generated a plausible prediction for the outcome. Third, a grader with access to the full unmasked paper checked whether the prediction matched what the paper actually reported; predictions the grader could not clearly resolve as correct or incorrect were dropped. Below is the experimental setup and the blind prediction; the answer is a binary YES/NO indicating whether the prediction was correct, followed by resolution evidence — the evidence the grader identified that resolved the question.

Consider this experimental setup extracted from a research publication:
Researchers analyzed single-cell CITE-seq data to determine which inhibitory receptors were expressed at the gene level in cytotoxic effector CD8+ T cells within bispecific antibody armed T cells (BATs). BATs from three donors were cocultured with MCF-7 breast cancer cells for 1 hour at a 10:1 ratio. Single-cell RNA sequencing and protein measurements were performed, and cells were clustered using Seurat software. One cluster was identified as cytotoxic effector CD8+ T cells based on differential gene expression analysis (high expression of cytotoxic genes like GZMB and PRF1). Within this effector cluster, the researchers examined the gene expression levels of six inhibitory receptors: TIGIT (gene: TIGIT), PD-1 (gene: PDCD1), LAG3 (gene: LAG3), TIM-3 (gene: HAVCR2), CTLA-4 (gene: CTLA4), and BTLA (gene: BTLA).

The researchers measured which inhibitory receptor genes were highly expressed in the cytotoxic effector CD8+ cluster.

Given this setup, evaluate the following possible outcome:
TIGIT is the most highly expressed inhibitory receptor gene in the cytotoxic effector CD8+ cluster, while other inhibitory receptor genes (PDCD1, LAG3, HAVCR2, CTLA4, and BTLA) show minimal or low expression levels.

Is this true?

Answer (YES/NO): NO